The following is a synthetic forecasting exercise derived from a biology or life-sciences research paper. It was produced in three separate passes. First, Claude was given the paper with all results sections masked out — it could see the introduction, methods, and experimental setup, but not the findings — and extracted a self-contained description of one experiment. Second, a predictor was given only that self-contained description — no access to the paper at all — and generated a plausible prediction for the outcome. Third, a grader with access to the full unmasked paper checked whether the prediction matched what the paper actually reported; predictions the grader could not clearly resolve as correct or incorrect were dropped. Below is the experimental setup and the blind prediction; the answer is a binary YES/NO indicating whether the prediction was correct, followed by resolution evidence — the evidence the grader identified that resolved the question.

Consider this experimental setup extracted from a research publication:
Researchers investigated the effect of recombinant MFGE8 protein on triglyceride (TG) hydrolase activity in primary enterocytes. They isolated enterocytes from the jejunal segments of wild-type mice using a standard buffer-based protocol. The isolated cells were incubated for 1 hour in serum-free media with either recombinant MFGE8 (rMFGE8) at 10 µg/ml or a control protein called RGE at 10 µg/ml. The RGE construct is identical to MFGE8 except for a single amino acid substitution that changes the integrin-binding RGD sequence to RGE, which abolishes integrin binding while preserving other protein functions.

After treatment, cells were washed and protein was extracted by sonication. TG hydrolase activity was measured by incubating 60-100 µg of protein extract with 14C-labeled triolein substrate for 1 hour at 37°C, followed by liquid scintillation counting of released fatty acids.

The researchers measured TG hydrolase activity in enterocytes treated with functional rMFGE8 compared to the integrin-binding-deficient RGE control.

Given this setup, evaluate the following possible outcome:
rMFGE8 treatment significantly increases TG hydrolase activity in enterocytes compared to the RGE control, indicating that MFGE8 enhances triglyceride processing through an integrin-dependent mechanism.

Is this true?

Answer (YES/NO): YES